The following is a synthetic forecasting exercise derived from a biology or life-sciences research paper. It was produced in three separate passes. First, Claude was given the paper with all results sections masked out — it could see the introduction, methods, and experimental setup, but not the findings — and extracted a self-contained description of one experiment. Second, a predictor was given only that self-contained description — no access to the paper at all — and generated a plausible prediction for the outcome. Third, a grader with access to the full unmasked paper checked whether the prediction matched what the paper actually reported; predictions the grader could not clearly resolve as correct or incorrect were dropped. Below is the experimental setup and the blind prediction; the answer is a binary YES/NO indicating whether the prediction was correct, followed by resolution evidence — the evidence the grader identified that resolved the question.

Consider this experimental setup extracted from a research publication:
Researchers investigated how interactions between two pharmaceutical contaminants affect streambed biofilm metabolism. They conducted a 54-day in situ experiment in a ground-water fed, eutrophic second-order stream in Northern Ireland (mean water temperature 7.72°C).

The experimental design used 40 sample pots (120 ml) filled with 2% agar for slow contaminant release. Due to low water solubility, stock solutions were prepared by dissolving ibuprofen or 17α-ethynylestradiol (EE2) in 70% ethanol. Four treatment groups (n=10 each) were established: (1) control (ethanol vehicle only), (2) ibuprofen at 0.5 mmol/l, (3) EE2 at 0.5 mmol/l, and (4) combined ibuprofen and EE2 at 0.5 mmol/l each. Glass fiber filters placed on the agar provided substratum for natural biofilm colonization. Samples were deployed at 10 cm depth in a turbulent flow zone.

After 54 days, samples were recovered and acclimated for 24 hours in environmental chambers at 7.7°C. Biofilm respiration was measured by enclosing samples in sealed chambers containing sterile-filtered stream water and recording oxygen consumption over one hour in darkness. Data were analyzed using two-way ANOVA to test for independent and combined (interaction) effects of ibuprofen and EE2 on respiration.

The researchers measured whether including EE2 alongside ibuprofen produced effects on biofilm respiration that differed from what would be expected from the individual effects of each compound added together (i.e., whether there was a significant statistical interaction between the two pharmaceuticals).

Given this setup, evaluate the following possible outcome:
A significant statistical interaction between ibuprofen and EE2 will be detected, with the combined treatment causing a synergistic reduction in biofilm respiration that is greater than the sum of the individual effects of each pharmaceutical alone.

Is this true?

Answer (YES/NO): NO